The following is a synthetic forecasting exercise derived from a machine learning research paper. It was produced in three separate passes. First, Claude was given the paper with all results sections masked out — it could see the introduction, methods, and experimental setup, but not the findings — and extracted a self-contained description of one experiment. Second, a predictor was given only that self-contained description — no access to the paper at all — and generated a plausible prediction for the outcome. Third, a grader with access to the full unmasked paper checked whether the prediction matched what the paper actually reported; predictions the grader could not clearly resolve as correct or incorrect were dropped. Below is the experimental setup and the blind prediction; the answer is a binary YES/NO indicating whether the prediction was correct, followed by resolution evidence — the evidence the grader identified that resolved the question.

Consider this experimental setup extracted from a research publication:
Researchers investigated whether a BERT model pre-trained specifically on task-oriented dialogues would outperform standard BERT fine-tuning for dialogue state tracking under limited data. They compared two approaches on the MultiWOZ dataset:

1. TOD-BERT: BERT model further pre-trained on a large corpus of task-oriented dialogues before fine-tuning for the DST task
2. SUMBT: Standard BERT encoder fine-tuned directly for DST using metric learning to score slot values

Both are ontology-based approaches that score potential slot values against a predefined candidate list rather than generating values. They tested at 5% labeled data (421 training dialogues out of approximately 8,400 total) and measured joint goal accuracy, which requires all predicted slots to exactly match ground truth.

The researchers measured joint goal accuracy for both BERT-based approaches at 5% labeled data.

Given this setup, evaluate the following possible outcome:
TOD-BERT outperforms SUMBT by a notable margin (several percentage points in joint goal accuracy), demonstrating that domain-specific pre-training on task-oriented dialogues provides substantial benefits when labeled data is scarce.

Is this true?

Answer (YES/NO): NO